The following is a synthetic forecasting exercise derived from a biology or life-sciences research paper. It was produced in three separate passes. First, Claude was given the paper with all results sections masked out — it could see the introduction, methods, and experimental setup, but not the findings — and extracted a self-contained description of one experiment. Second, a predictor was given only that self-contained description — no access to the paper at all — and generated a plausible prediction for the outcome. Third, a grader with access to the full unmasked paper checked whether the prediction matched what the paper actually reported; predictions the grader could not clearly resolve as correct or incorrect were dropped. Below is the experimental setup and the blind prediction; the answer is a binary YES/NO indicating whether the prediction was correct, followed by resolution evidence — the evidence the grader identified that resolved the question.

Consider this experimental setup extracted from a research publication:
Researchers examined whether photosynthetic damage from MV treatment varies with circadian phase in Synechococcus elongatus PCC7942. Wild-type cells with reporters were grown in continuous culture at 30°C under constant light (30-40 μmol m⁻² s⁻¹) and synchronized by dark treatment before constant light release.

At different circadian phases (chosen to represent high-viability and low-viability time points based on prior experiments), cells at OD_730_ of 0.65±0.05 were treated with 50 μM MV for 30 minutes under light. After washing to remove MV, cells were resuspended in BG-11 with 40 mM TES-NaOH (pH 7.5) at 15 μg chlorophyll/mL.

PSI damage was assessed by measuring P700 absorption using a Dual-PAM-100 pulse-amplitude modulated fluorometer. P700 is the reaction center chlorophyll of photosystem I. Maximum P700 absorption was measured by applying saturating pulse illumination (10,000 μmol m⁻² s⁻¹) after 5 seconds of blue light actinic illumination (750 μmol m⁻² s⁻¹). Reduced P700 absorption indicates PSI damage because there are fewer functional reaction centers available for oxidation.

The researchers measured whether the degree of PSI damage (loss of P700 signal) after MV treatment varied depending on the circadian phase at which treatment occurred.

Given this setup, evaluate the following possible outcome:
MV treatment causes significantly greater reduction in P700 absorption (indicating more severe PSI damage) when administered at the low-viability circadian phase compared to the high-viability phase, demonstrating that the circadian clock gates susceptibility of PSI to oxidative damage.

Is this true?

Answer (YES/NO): NO